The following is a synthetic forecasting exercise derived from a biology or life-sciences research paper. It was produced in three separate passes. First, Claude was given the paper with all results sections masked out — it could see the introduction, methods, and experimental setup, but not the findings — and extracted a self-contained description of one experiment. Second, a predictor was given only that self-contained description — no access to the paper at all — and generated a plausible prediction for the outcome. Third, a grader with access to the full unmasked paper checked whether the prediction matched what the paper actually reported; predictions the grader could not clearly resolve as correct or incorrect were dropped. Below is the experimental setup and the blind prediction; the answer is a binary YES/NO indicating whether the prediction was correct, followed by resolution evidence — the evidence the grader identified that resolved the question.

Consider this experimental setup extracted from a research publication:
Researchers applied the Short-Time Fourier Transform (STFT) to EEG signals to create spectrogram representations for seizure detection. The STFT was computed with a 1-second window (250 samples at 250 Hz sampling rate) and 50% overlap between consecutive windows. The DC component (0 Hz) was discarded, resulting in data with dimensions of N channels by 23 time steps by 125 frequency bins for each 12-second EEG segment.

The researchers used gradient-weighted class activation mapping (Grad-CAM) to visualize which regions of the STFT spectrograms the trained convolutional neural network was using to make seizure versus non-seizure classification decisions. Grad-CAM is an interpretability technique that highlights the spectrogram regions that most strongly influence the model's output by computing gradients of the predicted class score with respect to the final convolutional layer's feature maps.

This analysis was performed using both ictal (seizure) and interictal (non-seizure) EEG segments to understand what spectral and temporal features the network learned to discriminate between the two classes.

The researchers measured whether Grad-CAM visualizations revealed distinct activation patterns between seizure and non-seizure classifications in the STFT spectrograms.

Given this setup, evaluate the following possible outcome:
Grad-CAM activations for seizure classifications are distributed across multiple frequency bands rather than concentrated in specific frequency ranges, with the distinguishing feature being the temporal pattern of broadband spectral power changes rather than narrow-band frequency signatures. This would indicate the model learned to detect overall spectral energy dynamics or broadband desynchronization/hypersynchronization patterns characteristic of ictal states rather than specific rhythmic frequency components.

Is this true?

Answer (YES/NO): NO